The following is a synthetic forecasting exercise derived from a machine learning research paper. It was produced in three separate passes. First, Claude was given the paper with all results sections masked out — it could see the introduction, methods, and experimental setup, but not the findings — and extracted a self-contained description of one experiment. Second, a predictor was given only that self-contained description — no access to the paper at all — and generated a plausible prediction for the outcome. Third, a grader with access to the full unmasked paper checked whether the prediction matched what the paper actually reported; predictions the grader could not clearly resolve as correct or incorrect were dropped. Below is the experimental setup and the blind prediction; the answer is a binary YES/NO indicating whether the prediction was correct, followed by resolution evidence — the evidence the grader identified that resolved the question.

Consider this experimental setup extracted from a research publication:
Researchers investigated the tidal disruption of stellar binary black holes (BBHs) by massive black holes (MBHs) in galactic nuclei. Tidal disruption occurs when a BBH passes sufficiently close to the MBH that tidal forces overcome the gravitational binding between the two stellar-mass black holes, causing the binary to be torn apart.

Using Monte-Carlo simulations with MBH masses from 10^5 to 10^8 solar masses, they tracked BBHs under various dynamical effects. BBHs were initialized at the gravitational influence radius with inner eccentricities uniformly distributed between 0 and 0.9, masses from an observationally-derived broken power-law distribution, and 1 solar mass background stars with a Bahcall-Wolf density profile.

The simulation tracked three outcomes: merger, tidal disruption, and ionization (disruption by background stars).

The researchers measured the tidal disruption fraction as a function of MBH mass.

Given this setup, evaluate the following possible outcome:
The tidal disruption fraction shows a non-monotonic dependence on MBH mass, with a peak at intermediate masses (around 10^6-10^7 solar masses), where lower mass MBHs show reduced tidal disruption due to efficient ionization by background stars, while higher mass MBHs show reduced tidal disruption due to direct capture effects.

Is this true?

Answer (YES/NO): NO